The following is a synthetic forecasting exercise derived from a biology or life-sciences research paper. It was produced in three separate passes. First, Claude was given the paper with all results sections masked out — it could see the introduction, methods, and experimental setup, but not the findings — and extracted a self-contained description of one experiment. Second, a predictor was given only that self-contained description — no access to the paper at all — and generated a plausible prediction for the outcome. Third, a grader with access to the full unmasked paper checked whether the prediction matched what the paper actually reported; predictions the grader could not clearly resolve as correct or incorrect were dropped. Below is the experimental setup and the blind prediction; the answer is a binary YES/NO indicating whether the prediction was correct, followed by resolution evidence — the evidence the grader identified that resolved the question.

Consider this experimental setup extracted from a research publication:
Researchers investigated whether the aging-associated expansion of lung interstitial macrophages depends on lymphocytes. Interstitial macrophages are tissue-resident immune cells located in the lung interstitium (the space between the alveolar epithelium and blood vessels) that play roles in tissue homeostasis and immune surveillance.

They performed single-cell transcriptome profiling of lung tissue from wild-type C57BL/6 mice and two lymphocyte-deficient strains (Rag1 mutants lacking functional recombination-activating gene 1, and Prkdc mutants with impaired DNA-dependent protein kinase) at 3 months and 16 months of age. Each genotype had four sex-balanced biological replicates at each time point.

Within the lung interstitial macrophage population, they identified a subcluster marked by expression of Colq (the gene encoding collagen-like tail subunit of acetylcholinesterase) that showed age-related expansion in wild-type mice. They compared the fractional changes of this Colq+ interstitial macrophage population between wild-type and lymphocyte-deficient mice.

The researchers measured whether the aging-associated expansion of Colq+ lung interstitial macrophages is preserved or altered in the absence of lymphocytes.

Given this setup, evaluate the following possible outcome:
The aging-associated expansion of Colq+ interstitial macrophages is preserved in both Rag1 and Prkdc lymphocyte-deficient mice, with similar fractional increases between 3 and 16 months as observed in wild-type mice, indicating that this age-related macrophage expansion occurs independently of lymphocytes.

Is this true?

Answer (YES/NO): NO